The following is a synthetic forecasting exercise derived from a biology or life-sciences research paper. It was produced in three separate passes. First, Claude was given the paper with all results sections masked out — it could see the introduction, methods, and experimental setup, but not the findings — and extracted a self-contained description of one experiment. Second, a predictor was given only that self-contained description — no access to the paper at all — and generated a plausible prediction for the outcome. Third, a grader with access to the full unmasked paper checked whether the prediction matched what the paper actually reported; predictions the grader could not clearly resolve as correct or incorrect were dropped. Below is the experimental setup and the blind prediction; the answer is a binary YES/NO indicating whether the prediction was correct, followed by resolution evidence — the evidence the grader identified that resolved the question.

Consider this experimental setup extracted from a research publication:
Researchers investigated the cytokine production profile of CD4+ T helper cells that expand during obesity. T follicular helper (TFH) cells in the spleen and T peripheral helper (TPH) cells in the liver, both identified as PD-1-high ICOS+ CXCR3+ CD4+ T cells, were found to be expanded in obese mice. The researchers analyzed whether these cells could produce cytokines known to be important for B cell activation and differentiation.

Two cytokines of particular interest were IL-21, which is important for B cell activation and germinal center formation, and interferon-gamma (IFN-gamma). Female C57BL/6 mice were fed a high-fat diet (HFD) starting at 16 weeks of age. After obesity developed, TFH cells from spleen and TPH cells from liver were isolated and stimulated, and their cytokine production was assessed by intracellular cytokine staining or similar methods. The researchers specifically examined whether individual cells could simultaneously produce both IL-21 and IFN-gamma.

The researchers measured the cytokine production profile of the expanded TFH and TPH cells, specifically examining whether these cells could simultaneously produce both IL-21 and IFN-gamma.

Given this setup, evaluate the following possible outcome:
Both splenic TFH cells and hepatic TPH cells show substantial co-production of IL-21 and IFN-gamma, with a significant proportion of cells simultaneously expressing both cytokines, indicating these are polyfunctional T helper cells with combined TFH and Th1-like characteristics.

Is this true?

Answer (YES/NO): YES